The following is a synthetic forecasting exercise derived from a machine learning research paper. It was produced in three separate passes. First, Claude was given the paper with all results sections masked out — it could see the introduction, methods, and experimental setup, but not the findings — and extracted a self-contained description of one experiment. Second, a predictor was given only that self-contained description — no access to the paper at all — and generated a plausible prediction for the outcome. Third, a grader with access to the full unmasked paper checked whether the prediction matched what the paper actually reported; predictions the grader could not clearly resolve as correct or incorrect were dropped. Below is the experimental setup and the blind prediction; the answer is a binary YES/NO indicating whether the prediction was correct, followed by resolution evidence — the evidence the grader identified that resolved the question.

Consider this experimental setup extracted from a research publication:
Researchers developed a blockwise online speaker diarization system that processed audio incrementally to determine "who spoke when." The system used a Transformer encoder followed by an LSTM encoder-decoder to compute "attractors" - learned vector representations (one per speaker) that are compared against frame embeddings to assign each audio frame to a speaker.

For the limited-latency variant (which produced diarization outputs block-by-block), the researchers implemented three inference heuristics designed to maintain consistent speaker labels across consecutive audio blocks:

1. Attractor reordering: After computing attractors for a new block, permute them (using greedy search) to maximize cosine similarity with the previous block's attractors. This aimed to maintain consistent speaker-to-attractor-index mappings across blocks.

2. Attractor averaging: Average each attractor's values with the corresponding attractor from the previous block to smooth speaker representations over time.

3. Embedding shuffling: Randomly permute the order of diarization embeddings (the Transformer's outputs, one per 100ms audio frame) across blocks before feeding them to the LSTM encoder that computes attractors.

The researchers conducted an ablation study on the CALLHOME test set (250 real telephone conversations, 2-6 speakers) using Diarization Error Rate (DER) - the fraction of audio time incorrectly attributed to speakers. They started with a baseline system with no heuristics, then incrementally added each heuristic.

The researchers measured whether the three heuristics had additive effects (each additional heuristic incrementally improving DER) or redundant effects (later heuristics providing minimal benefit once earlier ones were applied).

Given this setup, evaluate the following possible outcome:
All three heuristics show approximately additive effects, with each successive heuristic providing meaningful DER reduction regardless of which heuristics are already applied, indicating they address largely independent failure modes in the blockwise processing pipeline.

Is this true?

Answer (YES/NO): YES